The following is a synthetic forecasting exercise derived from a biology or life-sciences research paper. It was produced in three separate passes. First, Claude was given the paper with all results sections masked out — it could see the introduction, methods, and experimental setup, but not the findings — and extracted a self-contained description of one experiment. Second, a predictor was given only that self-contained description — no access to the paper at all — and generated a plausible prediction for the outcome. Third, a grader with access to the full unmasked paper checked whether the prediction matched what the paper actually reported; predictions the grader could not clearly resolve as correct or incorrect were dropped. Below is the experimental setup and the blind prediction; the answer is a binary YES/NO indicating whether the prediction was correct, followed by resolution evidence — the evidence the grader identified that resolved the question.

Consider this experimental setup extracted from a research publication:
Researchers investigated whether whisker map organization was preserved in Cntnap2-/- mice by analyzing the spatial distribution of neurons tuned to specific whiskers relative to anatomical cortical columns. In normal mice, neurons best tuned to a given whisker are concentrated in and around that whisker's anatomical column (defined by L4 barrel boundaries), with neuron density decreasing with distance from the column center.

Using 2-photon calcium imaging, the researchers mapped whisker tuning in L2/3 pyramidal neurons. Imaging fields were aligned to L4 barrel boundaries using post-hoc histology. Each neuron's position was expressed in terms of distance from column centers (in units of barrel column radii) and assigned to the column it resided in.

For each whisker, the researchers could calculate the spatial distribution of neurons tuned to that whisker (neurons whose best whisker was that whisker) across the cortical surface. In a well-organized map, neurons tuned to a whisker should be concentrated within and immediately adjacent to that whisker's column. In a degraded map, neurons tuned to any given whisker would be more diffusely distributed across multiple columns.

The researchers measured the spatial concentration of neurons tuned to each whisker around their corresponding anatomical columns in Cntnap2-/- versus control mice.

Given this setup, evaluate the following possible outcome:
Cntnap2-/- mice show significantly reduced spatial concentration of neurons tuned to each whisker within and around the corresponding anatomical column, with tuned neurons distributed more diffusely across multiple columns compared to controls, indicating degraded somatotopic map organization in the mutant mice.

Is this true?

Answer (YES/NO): YES